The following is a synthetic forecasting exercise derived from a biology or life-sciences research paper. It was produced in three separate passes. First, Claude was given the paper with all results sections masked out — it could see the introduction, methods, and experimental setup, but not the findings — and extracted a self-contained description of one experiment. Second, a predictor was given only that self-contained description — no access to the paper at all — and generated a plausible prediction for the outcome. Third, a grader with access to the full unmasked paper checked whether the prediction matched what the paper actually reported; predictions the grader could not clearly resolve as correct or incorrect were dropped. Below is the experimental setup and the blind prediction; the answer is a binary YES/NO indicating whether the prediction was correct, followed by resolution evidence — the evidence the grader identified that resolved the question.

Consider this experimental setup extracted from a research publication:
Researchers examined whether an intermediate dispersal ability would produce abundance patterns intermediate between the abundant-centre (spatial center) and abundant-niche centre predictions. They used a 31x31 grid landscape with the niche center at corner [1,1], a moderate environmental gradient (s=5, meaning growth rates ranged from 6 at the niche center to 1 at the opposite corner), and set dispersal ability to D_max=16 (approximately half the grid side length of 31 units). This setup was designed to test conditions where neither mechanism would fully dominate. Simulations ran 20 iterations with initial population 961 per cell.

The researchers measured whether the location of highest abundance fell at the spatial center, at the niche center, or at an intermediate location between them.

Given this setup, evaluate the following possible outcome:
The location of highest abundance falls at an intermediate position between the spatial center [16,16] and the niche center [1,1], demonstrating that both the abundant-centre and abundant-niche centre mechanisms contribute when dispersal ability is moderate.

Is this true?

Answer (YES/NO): NO